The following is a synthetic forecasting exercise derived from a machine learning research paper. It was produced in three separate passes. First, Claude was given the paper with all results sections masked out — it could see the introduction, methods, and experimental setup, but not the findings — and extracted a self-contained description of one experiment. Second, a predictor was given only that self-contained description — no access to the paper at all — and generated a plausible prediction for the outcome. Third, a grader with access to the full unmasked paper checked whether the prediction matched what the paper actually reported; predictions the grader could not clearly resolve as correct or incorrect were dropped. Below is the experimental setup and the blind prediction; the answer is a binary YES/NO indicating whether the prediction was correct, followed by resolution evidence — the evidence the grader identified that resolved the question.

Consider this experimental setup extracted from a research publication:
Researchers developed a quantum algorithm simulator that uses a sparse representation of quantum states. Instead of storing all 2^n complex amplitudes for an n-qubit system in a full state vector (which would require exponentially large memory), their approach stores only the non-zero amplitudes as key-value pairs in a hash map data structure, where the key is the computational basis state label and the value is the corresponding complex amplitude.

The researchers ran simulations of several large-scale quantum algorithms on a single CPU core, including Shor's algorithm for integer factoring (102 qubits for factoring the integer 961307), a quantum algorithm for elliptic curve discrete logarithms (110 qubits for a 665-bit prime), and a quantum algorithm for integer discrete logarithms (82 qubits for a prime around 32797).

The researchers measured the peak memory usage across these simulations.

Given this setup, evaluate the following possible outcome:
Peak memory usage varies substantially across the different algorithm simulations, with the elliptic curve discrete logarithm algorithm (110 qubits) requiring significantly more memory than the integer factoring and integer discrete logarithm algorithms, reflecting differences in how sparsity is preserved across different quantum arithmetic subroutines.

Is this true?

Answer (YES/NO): NO